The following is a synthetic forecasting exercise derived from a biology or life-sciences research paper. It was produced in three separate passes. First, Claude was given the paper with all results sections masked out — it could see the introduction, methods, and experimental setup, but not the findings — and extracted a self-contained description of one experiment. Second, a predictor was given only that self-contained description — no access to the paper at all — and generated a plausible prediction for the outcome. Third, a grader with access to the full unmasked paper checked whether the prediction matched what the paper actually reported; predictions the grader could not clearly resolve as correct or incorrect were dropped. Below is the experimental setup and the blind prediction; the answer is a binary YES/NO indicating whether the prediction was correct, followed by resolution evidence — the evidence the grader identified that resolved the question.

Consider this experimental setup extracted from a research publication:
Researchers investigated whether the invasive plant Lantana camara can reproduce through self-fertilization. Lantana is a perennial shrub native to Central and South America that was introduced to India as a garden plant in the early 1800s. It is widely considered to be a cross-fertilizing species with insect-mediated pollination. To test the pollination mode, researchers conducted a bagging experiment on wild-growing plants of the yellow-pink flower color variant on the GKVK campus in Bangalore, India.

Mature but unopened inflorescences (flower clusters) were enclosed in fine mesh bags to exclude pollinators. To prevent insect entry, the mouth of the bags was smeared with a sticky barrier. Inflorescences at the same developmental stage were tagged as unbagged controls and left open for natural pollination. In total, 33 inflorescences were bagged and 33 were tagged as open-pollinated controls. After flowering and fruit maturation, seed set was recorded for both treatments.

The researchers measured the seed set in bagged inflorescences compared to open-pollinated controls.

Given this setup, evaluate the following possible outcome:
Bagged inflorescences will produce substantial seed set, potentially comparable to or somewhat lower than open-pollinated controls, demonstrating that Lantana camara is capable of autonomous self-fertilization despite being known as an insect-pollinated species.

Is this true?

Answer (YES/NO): YES